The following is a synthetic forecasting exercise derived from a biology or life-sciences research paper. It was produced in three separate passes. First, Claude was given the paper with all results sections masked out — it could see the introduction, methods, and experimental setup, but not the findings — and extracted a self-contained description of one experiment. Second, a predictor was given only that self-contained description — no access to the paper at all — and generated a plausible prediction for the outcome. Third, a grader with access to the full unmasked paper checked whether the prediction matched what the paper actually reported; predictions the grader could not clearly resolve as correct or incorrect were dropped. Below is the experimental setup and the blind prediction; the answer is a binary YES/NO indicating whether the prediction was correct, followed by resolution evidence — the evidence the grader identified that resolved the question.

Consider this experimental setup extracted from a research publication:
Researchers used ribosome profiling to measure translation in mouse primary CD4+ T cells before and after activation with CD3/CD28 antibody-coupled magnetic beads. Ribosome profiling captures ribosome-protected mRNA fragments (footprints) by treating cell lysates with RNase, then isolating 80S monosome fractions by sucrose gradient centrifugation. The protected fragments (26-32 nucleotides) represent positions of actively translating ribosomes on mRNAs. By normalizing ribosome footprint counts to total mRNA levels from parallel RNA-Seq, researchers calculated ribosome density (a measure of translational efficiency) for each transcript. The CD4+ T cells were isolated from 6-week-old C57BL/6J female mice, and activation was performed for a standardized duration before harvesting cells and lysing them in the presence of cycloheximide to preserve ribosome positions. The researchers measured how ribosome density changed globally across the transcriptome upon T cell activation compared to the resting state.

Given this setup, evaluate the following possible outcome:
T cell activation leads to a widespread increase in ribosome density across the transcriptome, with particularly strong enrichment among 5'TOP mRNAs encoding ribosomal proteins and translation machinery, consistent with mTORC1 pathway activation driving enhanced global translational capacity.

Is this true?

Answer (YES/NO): NO